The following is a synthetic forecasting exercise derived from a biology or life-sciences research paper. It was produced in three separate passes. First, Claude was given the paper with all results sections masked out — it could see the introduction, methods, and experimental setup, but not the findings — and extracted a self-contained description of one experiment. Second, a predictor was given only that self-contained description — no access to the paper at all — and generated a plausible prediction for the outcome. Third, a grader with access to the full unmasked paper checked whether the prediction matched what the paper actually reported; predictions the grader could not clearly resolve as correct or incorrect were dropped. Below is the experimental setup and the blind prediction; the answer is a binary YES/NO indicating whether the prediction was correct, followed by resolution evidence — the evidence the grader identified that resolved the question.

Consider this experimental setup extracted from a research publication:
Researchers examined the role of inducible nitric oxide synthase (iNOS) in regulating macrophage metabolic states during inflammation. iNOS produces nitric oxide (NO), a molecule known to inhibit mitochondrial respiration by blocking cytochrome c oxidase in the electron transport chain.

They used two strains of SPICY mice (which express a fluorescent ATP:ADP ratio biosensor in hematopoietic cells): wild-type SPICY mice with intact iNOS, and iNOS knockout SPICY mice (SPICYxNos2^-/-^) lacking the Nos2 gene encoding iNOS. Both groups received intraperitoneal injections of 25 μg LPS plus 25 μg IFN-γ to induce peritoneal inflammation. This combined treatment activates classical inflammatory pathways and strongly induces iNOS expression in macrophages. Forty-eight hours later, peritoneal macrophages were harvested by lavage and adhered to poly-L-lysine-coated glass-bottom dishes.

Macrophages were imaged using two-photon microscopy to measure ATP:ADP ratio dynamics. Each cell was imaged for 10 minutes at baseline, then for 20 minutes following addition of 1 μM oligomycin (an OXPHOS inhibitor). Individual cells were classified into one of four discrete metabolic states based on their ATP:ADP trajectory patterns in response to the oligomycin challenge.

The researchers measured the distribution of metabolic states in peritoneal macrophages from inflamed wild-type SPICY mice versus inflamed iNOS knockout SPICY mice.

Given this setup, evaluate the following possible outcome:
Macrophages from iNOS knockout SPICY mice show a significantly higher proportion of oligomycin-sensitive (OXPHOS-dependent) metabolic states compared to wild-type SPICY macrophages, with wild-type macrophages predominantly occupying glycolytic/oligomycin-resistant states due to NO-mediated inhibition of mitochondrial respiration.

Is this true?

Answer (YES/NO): YES